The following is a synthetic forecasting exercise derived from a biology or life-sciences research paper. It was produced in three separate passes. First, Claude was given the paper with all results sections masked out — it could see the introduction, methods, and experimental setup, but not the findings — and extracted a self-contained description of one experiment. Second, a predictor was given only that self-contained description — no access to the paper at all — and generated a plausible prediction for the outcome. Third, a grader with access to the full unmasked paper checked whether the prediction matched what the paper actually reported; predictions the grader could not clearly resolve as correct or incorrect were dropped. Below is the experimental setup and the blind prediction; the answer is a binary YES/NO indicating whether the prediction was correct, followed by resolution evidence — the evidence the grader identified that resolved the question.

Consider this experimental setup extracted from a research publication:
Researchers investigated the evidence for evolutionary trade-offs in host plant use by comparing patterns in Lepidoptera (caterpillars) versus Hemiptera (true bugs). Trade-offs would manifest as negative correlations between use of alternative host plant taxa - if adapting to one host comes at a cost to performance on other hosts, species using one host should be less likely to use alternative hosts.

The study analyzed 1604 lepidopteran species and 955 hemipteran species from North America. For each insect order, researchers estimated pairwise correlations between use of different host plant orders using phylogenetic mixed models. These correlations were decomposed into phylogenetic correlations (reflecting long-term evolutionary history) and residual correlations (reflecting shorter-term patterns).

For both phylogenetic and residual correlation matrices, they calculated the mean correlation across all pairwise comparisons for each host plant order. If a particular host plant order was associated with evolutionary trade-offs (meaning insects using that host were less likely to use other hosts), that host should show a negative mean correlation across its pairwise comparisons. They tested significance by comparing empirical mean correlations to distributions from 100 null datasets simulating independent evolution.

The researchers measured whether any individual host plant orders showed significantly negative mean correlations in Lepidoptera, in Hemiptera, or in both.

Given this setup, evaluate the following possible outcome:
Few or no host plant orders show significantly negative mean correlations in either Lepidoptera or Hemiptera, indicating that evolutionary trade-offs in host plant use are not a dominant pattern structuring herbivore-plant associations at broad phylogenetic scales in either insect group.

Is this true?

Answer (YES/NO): NO